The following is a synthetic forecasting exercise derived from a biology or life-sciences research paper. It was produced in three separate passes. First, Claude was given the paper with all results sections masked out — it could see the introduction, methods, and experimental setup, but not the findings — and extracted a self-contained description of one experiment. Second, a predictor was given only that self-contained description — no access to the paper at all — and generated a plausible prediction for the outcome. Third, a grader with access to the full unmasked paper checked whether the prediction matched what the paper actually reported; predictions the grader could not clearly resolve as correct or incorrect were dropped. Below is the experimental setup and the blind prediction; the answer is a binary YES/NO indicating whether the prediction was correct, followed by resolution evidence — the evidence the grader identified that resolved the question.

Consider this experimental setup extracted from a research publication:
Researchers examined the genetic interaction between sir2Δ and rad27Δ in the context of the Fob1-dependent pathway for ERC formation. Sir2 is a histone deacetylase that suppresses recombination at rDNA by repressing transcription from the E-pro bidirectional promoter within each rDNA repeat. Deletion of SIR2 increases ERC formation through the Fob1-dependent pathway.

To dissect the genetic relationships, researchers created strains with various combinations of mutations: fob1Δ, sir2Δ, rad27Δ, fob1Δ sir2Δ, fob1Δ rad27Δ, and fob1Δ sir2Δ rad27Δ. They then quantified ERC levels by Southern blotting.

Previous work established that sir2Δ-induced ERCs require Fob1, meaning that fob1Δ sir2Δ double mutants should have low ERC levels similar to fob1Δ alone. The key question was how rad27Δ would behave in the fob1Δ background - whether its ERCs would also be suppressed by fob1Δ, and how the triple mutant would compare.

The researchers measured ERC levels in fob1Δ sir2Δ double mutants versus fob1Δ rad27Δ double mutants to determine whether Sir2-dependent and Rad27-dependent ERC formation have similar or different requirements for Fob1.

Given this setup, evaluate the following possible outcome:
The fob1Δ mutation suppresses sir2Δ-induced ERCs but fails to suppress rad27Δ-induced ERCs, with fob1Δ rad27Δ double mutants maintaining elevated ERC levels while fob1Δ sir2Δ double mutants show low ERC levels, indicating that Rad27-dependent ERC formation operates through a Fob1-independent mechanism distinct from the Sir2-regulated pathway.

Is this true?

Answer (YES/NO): NO